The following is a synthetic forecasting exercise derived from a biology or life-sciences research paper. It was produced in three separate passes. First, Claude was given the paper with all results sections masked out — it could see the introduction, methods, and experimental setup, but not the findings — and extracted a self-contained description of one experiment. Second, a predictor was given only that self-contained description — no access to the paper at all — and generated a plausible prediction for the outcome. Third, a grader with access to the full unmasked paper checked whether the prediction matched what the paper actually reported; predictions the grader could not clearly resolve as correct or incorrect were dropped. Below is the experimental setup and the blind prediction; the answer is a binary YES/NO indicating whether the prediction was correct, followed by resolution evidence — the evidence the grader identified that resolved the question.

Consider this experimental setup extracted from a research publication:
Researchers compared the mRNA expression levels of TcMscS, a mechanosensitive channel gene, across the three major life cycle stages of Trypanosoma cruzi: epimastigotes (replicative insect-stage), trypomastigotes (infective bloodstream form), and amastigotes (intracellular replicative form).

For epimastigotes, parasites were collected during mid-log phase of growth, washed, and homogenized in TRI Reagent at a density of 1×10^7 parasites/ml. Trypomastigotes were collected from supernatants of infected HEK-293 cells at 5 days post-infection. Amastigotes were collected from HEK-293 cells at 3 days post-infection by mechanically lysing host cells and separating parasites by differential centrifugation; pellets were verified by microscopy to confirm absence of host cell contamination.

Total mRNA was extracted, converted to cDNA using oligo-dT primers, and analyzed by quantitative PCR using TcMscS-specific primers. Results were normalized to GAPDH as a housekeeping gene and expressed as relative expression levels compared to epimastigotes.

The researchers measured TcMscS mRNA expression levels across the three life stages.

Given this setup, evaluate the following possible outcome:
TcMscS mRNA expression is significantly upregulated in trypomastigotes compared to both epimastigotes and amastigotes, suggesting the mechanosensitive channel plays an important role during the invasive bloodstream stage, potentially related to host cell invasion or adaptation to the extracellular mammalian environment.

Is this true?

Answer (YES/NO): NO